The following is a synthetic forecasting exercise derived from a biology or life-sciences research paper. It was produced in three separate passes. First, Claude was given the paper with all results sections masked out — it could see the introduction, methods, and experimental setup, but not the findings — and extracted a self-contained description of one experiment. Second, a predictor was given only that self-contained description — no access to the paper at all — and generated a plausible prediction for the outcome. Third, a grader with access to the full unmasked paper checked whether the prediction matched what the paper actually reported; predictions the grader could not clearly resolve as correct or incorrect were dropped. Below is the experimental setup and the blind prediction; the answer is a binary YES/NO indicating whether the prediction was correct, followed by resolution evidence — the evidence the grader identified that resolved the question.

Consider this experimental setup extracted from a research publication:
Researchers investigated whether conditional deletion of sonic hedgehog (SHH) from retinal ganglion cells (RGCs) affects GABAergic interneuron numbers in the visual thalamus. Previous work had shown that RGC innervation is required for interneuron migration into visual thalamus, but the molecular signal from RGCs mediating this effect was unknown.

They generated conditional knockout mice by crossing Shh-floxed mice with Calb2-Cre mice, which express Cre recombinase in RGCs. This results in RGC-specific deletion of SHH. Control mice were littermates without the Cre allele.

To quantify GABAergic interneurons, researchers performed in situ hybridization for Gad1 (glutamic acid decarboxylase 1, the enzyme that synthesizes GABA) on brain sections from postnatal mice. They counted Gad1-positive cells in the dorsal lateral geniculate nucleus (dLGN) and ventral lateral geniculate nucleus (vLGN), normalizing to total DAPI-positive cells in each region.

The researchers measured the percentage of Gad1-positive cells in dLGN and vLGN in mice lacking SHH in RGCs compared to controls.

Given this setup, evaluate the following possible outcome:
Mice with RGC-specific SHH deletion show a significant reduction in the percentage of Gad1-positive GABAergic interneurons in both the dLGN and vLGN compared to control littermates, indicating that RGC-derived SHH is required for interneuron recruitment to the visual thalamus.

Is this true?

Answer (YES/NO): YES